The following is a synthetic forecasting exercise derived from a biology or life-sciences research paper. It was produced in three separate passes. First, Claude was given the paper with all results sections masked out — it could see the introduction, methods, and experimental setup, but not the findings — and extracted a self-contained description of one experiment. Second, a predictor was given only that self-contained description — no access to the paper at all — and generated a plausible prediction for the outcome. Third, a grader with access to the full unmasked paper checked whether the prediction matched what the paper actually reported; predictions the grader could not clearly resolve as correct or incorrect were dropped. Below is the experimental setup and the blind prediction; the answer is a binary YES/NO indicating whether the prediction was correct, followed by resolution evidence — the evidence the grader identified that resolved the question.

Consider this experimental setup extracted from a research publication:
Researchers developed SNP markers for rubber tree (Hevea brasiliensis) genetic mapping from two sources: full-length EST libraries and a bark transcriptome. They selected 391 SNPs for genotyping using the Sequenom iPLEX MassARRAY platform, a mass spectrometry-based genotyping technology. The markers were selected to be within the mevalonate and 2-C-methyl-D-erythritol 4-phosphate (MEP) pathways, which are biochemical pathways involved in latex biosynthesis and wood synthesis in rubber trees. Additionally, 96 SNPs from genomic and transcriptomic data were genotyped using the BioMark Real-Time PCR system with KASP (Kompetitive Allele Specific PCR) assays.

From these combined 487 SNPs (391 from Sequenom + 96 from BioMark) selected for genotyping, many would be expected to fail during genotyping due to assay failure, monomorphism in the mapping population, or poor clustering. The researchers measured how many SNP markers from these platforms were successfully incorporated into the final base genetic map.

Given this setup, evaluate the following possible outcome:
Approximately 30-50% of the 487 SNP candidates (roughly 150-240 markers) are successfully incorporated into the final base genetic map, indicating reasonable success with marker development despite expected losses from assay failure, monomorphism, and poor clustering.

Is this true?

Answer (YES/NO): YES